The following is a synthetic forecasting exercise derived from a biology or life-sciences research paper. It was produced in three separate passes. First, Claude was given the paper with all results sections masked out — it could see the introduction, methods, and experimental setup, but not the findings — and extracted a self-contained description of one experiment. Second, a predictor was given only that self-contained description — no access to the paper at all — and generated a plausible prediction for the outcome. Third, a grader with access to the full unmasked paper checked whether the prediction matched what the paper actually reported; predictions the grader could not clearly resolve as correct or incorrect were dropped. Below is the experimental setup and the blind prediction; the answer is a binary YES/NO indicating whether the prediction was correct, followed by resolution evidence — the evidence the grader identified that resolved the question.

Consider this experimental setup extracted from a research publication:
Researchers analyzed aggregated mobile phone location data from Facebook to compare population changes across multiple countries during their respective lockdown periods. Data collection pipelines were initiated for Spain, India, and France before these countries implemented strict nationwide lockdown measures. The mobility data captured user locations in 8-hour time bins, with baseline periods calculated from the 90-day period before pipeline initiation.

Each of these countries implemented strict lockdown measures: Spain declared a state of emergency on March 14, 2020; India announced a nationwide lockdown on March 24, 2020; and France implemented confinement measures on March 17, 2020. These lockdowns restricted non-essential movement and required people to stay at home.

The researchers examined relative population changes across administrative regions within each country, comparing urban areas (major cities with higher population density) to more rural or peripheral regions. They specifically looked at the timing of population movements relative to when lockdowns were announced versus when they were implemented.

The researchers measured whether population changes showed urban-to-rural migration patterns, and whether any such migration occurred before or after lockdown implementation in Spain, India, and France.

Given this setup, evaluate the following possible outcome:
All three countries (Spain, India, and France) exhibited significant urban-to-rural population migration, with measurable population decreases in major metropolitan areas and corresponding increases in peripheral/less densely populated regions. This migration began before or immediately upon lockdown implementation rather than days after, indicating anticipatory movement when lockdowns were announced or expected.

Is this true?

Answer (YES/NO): YES